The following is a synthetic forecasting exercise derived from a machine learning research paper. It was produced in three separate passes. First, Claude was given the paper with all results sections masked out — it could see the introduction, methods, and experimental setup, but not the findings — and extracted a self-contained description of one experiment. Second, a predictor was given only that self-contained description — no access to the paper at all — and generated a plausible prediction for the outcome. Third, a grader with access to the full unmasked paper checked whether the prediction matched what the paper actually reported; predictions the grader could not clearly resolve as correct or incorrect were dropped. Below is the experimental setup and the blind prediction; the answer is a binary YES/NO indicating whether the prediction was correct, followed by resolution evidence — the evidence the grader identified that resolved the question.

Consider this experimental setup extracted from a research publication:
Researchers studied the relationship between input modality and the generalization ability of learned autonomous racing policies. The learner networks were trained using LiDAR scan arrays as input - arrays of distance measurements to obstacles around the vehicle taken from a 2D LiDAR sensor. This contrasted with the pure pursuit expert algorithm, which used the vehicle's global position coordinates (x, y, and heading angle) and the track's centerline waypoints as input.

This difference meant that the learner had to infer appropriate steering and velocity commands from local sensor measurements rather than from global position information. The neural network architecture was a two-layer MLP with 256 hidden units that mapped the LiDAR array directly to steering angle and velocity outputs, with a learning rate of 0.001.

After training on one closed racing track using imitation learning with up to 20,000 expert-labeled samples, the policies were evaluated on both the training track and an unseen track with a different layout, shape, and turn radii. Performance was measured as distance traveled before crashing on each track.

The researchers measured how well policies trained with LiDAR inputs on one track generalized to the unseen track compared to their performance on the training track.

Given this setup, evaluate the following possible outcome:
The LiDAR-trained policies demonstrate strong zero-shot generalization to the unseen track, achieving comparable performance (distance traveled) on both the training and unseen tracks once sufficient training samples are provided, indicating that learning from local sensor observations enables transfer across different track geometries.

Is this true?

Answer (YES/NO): NO